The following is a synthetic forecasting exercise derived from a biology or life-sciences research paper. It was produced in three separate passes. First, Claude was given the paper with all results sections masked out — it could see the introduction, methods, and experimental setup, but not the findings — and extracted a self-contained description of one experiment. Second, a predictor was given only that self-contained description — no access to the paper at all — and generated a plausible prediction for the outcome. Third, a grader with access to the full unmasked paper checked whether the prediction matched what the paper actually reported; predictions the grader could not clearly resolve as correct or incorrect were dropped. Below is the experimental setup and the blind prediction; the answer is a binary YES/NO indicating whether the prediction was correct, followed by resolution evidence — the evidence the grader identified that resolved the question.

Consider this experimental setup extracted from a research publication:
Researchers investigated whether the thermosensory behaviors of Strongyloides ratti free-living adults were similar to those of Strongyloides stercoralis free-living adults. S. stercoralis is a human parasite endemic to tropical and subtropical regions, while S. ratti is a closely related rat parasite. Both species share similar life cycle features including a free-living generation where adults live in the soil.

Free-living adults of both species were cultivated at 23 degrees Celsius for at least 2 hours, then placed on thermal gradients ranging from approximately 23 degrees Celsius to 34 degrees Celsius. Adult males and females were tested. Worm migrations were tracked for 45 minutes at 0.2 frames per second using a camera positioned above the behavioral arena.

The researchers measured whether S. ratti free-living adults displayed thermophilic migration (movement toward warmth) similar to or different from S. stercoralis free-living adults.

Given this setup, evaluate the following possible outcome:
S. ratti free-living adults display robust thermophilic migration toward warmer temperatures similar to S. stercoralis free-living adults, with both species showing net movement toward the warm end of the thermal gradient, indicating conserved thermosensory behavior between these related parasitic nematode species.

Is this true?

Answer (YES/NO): NO